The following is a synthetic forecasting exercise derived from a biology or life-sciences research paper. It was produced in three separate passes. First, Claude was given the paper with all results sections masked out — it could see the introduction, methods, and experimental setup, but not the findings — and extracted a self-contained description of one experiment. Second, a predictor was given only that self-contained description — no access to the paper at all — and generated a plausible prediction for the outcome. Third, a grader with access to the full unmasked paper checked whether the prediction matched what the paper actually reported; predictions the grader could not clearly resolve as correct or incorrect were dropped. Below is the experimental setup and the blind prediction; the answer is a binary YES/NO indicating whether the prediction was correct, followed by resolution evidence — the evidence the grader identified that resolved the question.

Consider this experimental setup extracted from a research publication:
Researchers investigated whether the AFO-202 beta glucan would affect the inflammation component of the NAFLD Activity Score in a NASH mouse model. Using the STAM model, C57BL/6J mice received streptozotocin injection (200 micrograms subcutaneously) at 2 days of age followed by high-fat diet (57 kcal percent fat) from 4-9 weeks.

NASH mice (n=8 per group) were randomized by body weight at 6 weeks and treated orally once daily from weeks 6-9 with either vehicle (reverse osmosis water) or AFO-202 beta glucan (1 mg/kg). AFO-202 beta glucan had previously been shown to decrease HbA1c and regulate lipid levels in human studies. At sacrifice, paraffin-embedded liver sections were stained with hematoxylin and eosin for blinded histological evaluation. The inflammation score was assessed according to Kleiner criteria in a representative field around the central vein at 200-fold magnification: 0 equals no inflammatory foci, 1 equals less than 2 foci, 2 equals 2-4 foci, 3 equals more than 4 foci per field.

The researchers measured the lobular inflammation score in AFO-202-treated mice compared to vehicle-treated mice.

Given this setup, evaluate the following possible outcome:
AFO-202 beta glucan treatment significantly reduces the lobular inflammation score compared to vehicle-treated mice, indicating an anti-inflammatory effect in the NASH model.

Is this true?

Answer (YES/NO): NO